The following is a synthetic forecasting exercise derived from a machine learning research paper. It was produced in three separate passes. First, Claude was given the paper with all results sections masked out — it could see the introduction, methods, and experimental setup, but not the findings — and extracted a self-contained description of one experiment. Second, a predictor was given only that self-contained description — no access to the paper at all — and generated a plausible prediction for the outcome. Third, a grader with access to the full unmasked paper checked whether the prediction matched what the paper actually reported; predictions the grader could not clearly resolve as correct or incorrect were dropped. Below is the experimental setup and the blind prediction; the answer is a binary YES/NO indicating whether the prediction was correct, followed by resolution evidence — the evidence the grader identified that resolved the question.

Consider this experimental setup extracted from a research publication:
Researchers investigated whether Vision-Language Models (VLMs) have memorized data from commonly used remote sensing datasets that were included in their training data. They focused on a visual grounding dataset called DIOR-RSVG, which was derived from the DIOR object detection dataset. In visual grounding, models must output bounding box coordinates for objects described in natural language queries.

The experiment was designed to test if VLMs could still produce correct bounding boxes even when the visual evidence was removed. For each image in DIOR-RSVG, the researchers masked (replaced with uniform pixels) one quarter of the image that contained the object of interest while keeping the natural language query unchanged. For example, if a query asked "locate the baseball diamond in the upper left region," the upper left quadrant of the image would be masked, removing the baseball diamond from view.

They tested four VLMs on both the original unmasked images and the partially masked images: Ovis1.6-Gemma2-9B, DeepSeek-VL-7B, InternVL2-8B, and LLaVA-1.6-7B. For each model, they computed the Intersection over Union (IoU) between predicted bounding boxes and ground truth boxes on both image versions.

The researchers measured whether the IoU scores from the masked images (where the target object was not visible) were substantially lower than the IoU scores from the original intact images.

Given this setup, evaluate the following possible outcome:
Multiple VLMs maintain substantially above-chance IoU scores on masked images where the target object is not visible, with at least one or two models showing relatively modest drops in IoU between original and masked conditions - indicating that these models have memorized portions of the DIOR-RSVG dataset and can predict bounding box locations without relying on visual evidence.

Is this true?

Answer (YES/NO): YES